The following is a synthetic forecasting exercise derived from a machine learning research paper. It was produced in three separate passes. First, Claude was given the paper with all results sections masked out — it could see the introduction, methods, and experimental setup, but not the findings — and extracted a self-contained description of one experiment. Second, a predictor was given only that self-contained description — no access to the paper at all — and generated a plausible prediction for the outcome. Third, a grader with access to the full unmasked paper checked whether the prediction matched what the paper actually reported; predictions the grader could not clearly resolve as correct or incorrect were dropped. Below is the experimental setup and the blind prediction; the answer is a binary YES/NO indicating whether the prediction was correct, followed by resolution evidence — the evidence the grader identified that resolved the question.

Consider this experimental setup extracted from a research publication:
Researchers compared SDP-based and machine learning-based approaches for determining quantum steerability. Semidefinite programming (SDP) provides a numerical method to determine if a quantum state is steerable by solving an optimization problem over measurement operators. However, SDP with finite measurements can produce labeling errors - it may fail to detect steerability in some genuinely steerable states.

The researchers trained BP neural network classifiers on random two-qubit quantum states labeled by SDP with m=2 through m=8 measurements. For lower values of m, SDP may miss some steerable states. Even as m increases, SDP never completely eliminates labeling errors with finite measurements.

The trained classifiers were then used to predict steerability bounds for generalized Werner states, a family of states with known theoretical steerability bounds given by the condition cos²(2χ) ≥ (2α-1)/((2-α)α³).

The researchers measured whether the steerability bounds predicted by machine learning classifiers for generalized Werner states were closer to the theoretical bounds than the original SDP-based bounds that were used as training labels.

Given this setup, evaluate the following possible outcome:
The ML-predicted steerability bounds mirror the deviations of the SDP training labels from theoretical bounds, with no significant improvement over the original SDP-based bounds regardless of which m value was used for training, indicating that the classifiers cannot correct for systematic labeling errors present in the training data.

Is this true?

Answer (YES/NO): NO